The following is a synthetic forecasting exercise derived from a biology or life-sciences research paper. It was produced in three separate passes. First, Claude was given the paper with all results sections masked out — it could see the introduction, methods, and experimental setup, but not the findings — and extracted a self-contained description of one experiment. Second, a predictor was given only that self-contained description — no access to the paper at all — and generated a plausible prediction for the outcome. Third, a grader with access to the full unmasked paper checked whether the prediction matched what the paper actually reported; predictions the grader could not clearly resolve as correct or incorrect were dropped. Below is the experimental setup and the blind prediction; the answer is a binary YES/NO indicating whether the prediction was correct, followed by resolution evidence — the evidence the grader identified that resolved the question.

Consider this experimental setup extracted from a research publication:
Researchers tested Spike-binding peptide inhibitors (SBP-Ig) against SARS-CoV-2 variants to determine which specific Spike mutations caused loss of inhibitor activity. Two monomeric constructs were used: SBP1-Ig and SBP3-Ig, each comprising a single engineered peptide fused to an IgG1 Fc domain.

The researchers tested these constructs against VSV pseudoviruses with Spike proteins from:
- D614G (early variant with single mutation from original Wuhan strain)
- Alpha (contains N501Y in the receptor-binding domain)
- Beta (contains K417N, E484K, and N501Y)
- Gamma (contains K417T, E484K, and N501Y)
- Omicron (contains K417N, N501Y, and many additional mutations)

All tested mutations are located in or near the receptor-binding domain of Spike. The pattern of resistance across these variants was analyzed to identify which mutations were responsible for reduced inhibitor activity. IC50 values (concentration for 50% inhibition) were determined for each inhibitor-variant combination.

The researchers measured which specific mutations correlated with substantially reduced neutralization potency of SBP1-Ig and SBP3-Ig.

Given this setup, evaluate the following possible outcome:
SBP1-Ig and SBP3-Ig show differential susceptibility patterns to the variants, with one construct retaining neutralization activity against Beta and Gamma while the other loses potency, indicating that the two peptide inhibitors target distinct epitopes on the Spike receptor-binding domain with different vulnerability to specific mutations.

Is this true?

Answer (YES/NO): NO